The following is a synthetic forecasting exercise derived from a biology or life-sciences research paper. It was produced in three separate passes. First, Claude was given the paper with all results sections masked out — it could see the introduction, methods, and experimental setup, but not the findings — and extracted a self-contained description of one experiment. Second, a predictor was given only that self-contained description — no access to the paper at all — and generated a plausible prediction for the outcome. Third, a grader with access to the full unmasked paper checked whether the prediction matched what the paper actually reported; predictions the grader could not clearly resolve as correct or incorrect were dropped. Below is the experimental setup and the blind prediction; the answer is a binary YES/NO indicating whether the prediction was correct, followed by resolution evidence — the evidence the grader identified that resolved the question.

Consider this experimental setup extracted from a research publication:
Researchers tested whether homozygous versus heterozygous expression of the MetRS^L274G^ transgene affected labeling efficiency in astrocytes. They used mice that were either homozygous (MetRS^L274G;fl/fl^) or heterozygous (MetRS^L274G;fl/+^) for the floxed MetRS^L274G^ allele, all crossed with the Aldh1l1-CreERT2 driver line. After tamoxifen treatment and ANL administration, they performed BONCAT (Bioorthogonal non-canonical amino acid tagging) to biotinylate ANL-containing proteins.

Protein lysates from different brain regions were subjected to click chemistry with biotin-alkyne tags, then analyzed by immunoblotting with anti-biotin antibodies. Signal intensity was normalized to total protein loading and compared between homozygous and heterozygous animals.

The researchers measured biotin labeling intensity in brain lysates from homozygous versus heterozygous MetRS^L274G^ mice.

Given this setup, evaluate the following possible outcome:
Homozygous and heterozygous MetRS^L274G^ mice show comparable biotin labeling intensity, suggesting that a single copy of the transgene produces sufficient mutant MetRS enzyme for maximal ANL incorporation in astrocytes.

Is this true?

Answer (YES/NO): NO